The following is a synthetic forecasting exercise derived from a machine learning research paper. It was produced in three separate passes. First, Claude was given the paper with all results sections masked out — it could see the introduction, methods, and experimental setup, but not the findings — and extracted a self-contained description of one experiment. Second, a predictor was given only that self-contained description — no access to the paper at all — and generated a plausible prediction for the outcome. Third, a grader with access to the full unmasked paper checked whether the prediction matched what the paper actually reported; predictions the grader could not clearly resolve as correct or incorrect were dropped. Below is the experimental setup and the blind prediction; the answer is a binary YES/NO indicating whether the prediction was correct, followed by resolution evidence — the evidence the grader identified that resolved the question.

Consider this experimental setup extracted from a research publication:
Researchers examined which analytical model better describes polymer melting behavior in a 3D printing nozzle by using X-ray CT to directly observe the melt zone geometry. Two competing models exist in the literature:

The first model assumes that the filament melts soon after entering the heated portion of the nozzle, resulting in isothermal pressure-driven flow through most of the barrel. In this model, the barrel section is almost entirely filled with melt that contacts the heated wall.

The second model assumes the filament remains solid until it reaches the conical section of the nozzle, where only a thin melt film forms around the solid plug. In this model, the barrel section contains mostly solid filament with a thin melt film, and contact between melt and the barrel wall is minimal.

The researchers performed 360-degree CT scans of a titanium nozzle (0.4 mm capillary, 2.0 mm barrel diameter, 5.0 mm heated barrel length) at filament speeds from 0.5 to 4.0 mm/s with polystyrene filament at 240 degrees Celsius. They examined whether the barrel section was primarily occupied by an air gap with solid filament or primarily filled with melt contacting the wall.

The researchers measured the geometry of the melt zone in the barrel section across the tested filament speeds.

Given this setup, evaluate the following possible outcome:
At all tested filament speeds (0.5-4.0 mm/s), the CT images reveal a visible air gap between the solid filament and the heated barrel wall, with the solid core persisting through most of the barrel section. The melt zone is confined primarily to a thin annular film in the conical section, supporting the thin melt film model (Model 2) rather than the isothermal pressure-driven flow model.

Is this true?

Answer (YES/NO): NO